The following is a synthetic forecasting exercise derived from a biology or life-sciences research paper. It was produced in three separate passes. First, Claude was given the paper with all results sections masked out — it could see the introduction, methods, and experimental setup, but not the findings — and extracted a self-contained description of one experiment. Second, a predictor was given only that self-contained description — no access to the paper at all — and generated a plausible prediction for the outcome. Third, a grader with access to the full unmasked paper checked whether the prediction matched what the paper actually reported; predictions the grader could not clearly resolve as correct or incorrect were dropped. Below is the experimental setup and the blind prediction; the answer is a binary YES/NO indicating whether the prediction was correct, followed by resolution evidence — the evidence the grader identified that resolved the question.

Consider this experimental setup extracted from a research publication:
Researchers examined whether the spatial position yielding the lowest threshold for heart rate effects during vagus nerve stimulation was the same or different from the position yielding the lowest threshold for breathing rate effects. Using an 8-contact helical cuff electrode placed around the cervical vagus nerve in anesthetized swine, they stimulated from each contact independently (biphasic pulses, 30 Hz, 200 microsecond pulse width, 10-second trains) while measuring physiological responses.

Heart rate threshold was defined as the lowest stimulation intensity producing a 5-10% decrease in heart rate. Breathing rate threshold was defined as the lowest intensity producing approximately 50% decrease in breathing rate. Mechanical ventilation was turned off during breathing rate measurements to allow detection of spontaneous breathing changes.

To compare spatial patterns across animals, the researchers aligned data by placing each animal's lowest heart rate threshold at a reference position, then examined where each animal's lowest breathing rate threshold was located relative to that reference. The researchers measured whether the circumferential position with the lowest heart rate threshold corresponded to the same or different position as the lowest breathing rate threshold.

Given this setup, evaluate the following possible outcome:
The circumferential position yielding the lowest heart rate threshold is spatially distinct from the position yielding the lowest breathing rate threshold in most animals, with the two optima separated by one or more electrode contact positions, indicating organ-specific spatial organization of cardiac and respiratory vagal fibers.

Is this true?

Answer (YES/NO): NO